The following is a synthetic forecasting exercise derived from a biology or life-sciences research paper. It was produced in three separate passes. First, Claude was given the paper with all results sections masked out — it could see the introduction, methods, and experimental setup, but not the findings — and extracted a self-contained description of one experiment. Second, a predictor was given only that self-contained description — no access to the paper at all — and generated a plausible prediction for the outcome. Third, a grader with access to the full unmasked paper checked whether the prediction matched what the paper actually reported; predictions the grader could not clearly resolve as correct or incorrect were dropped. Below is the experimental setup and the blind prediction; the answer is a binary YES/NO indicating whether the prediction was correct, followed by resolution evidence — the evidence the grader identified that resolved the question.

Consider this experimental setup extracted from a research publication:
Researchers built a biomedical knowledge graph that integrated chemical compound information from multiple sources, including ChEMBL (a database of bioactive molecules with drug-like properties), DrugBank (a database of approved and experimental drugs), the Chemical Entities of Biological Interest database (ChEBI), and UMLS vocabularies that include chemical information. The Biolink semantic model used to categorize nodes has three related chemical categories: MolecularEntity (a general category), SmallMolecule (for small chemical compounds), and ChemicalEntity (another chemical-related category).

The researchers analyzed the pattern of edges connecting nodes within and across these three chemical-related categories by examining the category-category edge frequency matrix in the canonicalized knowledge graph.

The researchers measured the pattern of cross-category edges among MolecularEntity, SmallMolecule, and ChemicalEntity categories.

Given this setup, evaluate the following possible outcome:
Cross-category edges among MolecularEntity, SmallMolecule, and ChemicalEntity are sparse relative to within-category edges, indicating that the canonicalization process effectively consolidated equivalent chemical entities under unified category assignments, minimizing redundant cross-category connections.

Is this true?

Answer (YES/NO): NO